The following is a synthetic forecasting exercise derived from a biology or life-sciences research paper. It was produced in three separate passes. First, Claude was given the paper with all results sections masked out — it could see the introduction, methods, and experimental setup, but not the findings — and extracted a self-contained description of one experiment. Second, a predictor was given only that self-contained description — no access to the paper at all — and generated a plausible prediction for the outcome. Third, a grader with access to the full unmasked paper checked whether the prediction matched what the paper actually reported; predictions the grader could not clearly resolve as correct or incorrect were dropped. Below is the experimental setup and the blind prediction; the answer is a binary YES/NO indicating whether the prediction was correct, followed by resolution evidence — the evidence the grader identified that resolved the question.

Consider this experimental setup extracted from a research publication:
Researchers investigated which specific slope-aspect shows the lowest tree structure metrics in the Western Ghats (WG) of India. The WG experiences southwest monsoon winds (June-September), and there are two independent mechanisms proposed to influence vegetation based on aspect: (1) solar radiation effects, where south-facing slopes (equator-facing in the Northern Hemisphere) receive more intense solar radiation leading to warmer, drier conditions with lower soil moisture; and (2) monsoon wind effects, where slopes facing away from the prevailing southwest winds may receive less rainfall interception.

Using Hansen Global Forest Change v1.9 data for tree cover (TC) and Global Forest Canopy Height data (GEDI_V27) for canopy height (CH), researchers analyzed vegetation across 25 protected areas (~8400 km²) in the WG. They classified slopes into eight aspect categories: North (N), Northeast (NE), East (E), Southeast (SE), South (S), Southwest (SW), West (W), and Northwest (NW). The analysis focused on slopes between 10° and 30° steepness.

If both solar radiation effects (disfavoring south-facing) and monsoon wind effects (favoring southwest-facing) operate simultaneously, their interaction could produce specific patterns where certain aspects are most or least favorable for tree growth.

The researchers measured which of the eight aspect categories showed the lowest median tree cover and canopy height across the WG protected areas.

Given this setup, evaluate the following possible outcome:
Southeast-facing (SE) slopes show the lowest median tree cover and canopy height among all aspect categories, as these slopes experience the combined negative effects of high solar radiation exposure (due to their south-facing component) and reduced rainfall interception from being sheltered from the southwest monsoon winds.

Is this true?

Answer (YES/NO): YES